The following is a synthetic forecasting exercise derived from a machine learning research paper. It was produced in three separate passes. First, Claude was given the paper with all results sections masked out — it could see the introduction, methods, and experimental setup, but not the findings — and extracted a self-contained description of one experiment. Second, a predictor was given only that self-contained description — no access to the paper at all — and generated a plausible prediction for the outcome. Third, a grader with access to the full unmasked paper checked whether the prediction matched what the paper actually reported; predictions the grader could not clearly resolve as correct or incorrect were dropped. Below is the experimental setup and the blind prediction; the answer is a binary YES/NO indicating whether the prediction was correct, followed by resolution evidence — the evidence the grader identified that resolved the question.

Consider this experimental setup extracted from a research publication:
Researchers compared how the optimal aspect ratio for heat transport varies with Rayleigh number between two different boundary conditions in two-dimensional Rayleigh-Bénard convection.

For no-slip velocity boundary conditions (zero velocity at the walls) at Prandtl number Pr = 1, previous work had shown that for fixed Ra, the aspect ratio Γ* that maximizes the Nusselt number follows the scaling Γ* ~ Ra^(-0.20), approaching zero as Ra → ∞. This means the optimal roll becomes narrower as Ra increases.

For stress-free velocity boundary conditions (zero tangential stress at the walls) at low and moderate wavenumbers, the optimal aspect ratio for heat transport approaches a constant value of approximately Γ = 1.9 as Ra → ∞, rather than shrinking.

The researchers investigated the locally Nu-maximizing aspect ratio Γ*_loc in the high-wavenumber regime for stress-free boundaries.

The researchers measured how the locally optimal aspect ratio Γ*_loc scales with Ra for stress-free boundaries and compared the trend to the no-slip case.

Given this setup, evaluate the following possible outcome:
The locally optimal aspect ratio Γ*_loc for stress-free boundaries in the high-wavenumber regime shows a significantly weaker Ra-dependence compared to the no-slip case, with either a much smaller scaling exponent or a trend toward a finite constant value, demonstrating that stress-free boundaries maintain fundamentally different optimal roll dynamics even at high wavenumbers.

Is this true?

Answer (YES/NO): NO